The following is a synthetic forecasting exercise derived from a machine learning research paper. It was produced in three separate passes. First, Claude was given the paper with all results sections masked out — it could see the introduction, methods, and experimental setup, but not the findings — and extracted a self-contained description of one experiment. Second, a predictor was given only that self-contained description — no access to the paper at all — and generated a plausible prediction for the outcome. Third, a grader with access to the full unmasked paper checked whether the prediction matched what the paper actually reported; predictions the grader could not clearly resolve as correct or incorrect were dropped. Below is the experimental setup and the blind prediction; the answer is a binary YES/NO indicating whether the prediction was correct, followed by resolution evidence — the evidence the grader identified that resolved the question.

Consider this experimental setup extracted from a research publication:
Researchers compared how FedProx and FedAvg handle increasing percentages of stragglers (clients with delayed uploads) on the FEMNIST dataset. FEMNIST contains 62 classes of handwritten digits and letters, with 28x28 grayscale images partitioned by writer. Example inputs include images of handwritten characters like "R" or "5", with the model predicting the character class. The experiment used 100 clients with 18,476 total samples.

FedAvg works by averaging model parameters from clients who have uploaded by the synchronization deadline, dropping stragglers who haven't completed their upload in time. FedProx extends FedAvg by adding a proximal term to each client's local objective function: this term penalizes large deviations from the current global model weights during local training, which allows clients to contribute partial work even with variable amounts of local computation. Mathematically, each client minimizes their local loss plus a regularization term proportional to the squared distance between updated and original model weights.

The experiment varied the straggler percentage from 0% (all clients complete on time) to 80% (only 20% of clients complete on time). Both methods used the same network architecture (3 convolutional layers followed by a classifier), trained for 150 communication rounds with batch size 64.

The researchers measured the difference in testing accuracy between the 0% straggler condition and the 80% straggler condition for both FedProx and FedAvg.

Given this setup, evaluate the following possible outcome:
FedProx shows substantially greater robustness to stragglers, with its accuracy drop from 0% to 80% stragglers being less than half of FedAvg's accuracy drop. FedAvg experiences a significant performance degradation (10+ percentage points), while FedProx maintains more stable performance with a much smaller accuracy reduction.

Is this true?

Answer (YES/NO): YES